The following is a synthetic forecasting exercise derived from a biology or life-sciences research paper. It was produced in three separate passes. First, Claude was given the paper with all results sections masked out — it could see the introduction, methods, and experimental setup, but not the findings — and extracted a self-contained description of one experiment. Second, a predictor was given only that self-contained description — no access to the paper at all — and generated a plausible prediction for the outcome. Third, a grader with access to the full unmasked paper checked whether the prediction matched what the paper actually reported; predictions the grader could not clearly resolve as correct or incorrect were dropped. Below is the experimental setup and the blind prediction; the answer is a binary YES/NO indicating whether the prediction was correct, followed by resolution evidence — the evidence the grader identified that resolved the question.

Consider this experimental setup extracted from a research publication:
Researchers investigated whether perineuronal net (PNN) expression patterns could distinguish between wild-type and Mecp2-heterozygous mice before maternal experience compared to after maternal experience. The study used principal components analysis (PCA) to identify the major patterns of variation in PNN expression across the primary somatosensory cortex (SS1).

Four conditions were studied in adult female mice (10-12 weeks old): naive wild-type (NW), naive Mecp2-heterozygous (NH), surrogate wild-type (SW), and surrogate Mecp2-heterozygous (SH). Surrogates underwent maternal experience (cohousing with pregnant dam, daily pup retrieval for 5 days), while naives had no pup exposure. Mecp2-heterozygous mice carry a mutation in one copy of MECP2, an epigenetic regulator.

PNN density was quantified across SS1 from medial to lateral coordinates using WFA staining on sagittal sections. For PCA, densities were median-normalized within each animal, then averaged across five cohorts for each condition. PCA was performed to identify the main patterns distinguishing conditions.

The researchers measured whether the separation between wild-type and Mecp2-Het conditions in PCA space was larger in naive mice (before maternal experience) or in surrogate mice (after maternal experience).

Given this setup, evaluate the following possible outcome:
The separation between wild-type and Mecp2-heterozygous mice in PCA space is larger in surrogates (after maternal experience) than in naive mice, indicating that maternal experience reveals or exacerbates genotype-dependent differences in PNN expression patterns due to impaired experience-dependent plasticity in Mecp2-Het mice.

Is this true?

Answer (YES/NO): NO